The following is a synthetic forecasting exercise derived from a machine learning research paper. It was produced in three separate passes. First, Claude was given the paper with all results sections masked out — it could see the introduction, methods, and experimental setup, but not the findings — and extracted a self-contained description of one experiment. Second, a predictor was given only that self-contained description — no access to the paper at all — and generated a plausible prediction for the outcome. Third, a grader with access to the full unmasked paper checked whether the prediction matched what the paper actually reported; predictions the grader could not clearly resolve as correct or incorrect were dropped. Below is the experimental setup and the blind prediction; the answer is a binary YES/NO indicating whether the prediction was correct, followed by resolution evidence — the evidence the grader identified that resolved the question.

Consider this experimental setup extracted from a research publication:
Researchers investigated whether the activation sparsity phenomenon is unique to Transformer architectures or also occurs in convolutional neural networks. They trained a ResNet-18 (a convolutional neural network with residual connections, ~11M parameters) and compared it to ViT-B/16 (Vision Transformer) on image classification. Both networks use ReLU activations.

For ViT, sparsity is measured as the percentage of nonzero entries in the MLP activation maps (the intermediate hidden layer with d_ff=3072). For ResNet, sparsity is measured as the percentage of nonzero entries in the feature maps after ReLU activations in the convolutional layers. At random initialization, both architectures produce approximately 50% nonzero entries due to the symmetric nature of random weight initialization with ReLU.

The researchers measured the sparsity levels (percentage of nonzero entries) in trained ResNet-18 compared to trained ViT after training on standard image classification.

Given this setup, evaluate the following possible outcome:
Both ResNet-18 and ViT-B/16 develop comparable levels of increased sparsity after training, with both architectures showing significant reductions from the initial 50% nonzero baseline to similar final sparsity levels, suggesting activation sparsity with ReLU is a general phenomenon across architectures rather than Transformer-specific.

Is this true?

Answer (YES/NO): NO